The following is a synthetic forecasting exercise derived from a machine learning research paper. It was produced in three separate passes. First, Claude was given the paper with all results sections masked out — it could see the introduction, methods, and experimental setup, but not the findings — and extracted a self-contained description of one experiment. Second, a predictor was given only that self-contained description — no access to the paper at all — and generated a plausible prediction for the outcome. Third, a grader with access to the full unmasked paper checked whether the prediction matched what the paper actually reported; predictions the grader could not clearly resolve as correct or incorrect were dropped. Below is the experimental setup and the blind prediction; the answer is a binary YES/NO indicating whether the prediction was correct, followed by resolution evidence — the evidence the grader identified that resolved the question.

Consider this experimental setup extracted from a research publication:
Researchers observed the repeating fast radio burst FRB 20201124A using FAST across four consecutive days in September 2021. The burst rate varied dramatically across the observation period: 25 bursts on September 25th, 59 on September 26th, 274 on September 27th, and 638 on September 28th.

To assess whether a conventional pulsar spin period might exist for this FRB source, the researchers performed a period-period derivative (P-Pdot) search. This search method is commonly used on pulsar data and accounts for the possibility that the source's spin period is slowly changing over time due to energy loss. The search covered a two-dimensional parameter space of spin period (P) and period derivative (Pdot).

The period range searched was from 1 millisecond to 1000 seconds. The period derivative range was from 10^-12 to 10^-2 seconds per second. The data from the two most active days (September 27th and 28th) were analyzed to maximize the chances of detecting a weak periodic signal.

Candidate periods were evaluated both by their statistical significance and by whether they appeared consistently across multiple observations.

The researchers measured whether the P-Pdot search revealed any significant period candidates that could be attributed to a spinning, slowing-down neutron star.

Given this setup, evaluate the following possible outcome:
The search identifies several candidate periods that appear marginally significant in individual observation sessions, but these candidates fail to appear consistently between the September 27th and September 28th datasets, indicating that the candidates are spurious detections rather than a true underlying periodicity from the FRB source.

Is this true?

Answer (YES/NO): YES